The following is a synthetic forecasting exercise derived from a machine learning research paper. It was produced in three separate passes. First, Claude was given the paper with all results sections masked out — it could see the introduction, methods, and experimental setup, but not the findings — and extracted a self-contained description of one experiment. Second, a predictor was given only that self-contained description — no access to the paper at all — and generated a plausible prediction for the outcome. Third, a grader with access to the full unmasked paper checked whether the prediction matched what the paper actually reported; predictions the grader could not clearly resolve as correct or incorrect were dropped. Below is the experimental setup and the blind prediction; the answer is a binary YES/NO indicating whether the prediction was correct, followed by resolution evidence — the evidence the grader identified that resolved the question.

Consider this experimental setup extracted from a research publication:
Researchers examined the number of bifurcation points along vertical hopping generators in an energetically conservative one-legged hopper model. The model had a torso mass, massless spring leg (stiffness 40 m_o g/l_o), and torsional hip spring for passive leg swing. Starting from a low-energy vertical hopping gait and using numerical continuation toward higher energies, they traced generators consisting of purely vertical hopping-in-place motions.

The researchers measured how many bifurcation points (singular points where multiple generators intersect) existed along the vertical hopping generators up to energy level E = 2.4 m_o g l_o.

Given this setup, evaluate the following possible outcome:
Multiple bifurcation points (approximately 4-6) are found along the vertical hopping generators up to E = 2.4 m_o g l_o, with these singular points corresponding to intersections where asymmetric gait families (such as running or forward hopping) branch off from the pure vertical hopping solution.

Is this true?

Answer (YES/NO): NO